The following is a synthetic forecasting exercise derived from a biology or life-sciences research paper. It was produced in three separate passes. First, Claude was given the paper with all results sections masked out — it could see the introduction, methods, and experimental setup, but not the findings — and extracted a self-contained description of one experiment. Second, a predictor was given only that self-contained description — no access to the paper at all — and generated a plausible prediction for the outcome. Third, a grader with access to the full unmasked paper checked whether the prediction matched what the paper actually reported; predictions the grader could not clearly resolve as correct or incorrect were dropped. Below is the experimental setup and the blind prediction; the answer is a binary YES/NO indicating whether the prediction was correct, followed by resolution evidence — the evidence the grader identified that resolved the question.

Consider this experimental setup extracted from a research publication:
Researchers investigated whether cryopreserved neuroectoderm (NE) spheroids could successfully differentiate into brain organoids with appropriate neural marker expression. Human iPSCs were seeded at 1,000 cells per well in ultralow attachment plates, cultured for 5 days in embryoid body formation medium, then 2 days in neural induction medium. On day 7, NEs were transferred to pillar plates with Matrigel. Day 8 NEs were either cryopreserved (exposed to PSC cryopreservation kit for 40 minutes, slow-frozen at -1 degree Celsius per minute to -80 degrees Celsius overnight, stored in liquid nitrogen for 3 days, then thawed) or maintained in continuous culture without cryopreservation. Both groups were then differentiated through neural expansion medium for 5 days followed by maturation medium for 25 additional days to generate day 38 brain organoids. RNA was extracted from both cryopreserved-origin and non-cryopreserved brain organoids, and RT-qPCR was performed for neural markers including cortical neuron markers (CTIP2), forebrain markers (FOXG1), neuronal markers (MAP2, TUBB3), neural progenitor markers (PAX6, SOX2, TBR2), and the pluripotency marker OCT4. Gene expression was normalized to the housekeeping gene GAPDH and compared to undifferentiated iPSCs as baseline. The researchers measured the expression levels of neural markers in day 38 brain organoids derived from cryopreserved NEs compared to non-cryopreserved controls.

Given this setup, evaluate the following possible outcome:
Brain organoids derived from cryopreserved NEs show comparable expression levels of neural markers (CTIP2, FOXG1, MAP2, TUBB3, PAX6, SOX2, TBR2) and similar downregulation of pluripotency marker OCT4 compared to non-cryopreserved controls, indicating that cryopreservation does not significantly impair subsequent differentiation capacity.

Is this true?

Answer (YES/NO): NO